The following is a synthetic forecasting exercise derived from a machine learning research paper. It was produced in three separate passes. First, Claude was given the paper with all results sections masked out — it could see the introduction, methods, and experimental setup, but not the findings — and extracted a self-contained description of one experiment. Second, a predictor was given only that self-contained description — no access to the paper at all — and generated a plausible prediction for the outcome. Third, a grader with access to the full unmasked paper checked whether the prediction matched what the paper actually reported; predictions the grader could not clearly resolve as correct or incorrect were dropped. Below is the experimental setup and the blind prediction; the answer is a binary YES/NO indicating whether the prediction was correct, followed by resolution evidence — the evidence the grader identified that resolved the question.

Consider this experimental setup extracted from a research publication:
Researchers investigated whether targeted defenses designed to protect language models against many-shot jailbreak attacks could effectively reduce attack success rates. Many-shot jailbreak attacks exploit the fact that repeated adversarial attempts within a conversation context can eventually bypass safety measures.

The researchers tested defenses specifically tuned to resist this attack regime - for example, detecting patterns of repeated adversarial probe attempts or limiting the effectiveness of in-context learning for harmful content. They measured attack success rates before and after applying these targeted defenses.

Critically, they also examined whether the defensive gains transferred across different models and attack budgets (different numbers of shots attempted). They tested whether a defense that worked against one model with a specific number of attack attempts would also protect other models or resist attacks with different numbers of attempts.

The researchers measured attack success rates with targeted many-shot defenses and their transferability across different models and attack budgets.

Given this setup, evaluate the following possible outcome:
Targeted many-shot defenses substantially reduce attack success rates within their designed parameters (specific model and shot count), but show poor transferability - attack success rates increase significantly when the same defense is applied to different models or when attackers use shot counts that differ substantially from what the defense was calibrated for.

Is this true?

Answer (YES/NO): YES